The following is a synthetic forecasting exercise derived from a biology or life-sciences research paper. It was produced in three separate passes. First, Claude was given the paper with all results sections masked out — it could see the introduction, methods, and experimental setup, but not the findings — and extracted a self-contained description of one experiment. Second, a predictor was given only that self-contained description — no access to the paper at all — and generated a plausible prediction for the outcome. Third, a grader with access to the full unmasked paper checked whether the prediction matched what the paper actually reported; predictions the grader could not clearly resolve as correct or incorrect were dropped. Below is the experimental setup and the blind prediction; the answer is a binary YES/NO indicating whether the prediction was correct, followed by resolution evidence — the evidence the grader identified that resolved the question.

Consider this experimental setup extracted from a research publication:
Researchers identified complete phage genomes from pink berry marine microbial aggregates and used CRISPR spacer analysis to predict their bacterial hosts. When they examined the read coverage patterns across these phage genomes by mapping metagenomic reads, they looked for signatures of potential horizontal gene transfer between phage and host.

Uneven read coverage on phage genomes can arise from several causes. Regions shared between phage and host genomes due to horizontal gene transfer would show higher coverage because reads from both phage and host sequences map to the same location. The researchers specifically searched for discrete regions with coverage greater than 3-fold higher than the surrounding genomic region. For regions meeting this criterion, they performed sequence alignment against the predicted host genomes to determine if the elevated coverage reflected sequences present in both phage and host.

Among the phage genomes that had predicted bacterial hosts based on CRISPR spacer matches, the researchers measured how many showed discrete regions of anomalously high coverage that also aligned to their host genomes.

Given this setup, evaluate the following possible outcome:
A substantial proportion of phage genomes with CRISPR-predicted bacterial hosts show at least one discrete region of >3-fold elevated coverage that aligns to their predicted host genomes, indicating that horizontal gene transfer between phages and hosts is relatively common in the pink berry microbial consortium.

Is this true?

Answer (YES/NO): NO